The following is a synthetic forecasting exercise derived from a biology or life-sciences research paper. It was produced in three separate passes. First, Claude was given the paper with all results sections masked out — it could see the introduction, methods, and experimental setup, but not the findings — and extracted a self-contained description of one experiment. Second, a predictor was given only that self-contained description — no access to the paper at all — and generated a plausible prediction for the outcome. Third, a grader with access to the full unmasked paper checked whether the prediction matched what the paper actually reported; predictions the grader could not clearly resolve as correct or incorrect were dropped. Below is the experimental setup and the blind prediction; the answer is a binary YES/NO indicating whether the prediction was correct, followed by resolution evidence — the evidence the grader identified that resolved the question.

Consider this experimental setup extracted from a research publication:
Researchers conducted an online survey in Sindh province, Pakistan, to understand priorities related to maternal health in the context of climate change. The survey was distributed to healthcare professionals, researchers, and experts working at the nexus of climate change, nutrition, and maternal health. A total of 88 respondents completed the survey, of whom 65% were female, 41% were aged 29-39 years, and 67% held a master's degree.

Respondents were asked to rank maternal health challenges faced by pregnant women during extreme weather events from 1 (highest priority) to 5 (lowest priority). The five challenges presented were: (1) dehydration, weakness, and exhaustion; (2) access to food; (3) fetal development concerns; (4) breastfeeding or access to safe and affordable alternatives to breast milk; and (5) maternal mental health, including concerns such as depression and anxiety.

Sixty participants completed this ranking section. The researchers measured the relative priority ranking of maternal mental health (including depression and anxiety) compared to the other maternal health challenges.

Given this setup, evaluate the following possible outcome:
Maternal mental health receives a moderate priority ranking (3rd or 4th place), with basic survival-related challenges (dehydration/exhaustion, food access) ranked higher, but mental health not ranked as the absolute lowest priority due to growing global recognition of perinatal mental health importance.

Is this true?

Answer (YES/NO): NO